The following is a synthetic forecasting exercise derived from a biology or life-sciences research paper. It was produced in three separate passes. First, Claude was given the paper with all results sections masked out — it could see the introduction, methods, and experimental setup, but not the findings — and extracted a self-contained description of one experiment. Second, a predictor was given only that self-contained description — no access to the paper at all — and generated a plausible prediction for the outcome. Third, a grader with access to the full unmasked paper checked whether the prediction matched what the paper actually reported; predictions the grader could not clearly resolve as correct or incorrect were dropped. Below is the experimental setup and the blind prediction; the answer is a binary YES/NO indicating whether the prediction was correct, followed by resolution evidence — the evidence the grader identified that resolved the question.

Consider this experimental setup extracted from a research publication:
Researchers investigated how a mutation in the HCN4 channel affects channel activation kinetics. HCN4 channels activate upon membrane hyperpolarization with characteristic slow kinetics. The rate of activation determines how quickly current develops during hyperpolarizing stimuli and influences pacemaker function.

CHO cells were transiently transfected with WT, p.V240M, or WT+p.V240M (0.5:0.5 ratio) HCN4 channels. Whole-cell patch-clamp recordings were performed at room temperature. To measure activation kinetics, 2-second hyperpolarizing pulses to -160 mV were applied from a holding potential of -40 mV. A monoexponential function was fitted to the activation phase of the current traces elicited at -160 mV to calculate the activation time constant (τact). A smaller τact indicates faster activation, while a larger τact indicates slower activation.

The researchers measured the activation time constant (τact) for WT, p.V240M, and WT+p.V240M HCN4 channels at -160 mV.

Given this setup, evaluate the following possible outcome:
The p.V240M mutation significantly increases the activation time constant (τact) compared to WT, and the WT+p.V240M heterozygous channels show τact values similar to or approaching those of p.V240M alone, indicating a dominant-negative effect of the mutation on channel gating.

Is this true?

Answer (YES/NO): NO